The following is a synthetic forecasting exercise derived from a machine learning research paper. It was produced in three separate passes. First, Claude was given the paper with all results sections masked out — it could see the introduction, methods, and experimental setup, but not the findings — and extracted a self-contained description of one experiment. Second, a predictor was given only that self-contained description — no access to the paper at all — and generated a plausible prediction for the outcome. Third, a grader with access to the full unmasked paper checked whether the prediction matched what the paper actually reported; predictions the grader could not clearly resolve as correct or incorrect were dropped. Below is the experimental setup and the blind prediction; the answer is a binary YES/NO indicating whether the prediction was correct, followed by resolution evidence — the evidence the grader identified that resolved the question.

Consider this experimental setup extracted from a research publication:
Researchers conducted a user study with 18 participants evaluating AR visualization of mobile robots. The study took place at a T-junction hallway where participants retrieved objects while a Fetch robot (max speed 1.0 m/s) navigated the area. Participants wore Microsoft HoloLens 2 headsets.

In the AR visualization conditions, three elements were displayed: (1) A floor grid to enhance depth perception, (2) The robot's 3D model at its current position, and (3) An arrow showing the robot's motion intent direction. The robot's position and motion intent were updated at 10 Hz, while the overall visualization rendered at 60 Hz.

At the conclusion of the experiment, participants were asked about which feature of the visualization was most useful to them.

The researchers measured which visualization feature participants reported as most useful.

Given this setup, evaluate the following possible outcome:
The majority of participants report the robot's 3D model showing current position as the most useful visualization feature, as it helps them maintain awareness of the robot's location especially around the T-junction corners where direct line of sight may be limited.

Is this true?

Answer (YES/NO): YES